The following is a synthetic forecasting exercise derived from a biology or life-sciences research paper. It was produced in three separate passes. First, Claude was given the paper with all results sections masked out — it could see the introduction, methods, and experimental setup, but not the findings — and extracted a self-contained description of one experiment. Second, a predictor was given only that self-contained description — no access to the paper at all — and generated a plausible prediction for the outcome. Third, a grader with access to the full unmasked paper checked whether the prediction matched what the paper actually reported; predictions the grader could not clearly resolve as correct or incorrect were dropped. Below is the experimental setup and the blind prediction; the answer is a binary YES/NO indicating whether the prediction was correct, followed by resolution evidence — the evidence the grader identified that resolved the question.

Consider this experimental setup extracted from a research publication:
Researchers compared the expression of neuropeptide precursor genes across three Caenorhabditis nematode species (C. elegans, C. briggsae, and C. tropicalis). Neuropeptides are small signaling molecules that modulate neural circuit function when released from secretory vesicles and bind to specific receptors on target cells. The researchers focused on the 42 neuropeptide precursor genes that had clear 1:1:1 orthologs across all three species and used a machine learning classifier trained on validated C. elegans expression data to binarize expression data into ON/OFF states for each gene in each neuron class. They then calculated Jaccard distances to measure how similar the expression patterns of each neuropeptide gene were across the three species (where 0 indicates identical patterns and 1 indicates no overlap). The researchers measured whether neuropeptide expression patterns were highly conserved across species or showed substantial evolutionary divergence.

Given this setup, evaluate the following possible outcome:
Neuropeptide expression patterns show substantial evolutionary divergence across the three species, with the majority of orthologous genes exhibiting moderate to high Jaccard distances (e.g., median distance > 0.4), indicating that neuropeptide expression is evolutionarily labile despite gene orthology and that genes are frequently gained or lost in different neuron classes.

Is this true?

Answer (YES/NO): YES